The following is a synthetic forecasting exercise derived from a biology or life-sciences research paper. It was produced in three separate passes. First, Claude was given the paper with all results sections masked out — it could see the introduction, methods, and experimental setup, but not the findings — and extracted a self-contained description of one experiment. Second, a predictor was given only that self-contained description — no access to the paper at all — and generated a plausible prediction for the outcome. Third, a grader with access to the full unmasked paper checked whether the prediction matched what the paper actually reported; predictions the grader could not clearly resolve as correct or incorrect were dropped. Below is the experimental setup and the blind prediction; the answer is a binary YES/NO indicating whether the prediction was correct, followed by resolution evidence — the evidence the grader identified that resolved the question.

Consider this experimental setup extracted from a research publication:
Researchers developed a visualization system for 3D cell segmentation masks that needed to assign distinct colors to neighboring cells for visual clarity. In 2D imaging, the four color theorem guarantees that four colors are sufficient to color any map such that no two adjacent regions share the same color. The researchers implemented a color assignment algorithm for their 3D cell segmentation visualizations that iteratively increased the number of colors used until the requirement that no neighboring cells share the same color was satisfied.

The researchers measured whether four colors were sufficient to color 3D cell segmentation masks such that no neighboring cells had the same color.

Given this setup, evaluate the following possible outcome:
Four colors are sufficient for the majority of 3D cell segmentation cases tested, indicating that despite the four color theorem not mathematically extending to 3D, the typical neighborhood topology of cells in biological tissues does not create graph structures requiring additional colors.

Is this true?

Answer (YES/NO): NO